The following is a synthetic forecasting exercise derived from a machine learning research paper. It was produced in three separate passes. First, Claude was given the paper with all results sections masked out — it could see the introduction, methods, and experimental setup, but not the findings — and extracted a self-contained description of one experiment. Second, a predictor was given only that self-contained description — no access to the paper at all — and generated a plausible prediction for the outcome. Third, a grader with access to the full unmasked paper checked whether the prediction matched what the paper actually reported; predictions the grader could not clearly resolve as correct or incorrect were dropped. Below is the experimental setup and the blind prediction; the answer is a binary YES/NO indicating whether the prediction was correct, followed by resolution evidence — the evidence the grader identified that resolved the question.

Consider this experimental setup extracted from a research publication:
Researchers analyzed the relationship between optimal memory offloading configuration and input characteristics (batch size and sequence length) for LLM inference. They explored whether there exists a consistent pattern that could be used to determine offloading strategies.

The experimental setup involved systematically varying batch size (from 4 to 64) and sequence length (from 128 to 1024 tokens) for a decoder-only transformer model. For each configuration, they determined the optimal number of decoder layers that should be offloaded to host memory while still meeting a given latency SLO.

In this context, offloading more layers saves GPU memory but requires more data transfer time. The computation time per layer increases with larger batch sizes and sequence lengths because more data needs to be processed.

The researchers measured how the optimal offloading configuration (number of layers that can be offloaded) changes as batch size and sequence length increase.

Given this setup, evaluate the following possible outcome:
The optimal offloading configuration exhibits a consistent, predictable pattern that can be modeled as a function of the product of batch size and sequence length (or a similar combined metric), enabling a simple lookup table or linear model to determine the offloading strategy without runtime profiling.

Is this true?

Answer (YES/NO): YES